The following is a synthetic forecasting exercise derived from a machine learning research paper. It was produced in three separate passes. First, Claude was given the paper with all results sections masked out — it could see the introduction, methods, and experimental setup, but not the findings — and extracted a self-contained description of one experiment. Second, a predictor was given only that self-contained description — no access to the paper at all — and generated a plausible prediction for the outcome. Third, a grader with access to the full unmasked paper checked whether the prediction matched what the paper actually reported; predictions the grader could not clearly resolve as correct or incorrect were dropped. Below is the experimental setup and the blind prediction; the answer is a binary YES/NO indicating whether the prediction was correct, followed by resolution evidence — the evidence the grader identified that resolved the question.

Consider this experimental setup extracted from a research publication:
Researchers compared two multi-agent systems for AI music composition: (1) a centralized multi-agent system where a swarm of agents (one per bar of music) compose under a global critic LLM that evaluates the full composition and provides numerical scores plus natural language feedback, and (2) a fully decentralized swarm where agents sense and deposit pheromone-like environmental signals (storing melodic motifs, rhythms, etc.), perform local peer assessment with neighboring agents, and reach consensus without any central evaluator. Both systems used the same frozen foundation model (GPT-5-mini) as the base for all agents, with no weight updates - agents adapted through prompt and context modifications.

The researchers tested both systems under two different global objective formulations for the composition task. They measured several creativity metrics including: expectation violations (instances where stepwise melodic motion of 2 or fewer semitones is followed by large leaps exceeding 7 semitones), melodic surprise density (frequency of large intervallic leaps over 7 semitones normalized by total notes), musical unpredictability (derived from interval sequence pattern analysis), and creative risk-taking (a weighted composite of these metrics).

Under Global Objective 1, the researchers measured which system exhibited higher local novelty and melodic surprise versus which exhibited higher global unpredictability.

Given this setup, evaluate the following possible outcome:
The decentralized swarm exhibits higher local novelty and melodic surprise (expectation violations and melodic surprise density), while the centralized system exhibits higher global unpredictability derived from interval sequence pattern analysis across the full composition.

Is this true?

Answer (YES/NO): YES